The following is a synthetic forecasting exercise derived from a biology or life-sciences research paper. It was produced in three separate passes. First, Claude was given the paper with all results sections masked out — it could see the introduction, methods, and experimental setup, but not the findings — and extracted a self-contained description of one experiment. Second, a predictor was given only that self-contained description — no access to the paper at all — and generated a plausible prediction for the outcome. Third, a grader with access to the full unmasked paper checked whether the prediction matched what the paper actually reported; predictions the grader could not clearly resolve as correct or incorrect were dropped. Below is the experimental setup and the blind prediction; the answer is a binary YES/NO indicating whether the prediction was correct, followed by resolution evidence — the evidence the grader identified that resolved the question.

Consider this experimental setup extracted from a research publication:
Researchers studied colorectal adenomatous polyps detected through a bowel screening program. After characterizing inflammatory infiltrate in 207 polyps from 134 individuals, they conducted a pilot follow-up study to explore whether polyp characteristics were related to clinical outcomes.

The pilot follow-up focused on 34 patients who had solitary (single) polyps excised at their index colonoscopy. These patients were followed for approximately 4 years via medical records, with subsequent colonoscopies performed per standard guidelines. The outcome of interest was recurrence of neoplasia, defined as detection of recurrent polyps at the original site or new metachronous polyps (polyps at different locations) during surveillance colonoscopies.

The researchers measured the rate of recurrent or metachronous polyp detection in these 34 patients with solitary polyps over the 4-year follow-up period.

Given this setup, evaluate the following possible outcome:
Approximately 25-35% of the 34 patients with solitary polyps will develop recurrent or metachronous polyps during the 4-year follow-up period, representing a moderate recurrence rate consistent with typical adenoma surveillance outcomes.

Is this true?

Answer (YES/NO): NO